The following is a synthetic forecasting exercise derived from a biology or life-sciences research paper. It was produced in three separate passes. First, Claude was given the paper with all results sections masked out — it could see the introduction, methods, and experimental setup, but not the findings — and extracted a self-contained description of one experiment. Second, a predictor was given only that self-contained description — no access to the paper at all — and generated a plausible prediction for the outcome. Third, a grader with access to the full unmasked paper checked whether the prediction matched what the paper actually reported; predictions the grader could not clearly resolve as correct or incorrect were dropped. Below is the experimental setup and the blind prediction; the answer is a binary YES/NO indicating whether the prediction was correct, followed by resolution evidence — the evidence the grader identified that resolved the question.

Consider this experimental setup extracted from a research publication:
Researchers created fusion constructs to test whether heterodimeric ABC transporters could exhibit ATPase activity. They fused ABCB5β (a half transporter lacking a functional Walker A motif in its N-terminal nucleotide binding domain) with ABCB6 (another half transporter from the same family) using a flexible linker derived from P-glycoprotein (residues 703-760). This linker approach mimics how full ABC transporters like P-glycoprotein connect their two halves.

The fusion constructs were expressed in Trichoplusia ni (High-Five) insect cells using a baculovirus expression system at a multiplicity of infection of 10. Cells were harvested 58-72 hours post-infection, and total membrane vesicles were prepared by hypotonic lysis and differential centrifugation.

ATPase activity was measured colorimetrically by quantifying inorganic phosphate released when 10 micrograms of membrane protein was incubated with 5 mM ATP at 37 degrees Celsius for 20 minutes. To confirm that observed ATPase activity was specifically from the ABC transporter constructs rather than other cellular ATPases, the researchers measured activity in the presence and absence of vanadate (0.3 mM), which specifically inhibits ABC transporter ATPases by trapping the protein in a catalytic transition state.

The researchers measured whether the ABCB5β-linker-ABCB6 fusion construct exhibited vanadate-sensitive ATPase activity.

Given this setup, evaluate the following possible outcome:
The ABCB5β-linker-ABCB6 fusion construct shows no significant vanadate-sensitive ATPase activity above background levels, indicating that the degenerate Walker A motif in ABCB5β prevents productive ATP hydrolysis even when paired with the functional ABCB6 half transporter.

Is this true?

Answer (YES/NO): NO